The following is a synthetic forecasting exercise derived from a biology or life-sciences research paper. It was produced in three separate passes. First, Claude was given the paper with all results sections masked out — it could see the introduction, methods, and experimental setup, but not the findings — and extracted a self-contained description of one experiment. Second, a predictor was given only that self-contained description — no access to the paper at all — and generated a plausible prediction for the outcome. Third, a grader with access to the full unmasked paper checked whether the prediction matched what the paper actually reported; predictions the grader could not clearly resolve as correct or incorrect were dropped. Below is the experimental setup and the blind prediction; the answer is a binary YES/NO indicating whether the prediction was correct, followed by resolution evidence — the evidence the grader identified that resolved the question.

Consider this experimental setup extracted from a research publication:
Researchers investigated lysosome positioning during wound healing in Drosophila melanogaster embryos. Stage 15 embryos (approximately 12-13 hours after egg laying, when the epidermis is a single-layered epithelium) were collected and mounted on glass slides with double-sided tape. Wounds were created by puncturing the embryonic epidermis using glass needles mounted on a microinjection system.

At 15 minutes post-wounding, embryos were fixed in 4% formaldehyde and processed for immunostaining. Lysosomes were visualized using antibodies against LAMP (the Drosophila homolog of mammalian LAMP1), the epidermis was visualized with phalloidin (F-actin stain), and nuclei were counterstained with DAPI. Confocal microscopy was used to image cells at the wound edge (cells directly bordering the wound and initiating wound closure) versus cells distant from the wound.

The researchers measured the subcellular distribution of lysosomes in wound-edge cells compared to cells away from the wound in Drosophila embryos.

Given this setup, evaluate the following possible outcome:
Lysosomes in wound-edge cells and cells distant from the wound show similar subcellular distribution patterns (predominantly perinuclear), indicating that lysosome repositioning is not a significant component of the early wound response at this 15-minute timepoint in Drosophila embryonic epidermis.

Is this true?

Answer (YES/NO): NO